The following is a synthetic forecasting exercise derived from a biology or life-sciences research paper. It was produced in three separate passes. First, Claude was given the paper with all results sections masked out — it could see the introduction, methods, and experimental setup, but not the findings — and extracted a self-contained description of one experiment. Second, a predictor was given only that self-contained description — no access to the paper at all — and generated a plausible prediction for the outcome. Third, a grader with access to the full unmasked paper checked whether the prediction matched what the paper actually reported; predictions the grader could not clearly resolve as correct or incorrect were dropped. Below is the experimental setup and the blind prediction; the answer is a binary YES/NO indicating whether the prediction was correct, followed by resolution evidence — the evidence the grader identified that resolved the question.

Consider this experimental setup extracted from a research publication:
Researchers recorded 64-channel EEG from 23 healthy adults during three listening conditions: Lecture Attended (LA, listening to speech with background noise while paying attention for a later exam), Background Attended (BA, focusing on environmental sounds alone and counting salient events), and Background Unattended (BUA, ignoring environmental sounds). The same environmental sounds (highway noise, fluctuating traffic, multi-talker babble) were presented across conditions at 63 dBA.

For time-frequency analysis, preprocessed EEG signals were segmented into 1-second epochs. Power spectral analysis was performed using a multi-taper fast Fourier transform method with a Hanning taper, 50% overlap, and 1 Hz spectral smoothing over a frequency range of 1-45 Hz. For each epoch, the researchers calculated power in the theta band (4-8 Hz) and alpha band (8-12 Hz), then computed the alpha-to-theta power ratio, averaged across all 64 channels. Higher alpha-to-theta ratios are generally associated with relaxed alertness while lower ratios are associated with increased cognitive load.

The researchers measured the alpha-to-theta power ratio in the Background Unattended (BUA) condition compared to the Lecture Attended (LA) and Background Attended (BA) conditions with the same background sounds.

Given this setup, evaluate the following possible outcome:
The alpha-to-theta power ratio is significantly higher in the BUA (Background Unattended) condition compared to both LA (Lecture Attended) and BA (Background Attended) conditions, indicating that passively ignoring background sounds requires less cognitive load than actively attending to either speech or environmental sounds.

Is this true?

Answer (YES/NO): NO